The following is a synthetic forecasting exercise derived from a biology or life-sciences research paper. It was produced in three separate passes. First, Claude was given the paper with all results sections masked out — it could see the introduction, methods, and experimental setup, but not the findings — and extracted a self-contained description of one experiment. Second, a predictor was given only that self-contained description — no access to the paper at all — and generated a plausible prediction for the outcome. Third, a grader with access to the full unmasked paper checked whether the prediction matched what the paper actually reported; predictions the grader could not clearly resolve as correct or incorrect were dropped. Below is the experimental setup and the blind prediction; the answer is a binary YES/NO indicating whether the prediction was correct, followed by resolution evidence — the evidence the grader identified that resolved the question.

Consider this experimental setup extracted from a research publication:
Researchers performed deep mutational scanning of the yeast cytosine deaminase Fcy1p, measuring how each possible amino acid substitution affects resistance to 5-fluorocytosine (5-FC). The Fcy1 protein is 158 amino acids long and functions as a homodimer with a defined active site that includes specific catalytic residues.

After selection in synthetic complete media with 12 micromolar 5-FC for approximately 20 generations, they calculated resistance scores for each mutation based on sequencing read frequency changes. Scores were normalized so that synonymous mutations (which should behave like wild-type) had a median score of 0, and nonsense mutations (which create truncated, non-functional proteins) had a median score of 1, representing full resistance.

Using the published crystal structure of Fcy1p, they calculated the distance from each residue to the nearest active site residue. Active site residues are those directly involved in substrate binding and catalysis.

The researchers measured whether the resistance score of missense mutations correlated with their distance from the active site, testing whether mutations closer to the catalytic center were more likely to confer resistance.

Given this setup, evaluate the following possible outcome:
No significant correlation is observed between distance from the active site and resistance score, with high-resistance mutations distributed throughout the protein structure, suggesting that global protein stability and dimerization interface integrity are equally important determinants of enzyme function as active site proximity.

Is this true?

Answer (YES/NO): NO